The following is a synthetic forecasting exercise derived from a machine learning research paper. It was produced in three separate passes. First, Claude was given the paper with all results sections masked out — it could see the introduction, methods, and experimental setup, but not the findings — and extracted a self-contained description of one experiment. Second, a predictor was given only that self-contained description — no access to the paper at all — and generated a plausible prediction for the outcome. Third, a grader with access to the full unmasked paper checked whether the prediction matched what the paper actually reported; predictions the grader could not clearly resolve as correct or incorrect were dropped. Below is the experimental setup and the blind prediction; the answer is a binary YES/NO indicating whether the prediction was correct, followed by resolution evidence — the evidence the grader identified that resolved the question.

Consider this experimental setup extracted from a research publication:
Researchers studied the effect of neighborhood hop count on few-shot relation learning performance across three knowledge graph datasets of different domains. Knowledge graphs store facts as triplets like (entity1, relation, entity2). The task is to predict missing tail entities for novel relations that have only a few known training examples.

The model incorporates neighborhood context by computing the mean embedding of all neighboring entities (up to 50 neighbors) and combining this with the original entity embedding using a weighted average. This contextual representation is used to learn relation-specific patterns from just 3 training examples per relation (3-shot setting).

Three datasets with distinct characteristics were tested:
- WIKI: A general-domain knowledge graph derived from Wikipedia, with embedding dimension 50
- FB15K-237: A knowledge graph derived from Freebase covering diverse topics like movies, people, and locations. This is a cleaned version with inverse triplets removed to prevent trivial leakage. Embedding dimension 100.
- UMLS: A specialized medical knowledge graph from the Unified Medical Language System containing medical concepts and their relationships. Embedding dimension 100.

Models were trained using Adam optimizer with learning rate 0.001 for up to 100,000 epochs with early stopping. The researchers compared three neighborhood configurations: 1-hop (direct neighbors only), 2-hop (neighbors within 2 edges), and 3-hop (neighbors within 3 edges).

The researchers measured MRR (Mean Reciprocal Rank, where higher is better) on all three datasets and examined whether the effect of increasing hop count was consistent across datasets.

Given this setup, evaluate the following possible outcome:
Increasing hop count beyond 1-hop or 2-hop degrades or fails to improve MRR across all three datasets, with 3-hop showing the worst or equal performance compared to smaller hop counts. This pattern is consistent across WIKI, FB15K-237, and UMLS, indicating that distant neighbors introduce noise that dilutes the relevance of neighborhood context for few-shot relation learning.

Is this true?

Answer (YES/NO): NO